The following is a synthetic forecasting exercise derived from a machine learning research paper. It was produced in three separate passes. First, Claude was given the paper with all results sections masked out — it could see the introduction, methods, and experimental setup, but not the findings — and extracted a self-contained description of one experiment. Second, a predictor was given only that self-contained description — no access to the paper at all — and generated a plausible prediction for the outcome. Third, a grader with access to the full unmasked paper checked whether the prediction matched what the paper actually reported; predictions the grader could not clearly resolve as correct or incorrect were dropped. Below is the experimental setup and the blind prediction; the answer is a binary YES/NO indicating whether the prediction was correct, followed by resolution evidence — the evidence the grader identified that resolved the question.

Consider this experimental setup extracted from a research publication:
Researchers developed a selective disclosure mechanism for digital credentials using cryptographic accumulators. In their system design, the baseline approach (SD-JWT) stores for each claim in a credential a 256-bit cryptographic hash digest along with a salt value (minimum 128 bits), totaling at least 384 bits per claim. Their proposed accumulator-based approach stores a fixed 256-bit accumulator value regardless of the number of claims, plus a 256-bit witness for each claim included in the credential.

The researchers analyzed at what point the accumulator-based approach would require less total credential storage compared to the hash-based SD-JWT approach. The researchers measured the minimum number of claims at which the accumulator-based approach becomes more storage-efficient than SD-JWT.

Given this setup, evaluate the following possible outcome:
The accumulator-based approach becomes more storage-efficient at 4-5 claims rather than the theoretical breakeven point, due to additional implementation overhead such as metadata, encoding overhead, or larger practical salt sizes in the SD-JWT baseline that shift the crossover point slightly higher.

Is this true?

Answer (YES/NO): NO